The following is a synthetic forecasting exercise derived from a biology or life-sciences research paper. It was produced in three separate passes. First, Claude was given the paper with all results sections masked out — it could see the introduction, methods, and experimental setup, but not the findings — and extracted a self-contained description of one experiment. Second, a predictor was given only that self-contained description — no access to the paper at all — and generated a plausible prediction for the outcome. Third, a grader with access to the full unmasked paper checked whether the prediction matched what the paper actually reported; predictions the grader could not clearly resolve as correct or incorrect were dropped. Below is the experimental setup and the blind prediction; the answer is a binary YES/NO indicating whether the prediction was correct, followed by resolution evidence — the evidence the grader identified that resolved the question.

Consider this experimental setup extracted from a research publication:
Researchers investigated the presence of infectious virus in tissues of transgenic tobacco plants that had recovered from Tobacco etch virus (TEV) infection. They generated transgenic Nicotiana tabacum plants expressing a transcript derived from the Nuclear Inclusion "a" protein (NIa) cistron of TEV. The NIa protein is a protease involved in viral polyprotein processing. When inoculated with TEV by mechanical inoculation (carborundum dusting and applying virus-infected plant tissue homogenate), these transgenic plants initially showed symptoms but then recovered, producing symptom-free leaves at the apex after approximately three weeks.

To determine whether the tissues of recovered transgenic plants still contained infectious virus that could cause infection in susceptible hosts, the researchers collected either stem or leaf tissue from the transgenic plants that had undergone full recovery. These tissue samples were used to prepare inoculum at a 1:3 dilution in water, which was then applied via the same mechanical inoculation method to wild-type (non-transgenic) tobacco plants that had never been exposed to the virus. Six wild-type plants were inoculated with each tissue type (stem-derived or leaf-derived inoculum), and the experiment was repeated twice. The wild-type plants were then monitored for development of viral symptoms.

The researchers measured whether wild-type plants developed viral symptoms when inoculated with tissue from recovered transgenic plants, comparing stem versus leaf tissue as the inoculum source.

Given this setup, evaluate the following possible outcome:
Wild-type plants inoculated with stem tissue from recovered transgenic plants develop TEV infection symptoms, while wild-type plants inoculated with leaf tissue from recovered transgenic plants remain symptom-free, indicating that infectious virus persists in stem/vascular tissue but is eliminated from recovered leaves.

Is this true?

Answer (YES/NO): YES